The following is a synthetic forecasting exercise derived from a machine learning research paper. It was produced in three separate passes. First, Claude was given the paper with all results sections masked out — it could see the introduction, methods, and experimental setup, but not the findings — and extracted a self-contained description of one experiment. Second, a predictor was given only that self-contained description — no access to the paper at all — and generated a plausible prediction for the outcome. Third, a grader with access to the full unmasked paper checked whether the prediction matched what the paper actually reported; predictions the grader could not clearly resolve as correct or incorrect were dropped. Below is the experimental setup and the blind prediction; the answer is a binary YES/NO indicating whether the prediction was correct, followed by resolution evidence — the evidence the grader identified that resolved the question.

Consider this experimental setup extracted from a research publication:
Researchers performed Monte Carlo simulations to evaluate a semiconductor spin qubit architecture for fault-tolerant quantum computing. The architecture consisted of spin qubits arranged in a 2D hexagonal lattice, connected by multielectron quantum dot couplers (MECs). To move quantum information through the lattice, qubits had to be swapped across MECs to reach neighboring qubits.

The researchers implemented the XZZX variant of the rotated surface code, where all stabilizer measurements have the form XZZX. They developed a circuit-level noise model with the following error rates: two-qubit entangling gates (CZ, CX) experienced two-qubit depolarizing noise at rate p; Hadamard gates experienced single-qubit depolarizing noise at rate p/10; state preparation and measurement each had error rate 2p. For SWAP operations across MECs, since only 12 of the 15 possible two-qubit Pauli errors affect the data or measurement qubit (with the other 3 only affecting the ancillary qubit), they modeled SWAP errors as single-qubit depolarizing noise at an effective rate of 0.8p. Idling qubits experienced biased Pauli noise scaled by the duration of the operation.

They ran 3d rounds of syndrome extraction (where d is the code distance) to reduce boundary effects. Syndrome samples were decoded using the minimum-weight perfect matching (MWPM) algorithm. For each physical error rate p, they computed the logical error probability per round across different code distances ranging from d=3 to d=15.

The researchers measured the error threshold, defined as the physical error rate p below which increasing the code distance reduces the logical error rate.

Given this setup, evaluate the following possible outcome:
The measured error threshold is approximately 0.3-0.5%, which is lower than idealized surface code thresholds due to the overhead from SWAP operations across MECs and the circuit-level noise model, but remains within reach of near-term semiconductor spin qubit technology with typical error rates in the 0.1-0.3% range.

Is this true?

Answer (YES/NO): NO